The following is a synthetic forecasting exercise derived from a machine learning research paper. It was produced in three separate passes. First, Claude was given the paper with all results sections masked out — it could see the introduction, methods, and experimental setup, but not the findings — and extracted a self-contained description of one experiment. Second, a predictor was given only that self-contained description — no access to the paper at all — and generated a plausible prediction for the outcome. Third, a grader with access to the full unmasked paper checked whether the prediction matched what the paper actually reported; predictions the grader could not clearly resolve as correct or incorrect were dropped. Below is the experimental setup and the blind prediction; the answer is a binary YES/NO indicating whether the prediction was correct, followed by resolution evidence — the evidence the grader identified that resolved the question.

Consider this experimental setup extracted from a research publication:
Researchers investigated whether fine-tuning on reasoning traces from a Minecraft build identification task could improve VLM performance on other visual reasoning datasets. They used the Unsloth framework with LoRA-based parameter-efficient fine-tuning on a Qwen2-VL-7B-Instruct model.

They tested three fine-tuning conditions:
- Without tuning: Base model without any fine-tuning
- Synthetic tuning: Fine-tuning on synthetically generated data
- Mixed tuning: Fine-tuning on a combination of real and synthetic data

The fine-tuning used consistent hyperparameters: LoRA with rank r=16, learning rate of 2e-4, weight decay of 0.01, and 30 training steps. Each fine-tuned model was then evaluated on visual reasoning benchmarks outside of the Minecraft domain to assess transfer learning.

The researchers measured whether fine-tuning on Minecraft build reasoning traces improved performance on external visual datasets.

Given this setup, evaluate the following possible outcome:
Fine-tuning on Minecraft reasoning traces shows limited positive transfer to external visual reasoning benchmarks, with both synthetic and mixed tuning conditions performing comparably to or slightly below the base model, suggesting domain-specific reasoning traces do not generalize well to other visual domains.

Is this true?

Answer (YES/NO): NO